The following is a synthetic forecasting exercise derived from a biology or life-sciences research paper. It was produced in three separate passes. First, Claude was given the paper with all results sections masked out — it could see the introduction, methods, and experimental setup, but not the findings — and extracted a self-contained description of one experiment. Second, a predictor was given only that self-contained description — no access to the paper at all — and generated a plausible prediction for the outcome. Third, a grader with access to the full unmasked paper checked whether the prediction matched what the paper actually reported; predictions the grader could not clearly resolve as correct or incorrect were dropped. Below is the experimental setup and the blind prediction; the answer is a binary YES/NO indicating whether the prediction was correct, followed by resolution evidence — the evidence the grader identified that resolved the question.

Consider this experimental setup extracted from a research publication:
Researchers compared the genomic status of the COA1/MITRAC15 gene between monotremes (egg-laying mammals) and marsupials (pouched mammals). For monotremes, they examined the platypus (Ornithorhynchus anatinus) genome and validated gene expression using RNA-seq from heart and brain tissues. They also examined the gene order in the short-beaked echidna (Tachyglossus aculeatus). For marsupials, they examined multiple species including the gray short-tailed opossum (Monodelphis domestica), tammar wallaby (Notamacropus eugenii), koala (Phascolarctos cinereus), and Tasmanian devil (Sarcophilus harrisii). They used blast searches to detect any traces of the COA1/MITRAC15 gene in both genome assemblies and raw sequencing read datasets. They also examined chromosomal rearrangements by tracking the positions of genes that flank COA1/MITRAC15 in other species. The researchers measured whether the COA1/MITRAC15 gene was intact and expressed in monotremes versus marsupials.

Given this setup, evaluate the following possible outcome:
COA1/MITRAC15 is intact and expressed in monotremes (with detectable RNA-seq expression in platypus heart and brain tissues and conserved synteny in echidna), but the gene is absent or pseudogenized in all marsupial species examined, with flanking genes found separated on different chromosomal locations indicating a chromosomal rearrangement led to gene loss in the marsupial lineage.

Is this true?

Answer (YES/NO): YES